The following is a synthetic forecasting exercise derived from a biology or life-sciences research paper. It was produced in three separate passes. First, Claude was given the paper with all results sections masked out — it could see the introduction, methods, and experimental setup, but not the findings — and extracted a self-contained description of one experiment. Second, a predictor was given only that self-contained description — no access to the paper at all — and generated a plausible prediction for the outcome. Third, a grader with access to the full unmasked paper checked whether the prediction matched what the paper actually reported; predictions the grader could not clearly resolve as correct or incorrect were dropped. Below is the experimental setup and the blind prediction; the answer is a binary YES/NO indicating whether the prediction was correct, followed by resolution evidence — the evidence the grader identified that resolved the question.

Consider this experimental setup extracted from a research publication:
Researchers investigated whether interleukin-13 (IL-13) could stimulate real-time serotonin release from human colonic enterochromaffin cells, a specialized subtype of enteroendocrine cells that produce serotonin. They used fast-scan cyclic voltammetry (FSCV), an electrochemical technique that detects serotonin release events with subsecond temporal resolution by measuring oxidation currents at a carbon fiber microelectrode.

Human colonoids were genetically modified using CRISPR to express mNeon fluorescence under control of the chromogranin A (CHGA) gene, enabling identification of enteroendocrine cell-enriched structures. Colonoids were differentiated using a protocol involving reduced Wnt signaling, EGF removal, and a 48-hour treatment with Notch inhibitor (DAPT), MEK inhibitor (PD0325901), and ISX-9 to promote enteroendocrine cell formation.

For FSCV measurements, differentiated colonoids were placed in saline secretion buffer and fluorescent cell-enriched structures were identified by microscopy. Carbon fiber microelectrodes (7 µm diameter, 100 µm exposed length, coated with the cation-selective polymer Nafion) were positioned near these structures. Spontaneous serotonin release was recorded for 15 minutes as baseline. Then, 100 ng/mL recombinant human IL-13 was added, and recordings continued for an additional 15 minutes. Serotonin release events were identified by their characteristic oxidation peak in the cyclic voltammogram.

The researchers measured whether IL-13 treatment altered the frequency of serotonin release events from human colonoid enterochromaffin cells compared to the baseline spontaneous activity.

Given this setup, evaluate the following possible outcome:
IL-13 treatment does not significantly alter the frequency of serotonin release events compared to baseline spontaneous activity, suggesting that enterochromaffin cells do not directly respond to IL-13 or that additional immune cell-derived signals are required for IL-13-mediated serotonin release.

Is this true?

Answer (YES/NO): NO